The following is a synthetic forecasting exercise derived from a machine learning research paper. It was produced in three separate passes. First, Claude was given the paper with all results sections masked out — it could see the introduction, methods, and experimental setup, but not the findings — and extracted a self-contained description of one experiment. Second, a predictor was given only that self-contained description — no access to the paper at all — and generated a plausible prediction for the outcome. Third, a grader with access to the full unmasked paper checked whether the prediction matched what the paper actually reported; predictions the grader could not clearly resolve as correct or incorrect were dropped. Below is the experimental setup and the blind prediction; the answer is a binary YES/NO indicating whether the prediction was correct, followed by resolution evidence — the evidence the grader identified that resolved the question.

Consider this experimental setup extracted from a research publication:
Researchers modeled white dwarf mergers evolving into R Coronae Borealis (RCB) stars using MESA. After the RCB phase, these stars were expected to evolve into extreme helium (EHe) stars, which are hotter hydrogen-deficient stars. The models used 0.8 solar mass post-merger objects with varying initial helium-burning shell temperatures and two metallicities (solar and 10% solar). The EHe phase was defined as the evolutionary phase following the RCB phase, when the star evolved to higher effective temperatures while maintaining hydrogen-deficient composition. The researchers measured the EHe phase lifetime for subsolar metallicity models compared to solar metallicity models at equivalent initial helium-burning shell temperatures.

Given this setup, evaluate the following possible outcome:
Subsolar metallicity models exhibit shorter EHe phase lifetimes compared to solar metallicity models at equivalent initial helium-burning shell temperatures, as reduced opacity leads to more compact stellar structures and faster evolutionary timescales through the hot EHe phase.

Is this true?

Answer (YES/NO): NO